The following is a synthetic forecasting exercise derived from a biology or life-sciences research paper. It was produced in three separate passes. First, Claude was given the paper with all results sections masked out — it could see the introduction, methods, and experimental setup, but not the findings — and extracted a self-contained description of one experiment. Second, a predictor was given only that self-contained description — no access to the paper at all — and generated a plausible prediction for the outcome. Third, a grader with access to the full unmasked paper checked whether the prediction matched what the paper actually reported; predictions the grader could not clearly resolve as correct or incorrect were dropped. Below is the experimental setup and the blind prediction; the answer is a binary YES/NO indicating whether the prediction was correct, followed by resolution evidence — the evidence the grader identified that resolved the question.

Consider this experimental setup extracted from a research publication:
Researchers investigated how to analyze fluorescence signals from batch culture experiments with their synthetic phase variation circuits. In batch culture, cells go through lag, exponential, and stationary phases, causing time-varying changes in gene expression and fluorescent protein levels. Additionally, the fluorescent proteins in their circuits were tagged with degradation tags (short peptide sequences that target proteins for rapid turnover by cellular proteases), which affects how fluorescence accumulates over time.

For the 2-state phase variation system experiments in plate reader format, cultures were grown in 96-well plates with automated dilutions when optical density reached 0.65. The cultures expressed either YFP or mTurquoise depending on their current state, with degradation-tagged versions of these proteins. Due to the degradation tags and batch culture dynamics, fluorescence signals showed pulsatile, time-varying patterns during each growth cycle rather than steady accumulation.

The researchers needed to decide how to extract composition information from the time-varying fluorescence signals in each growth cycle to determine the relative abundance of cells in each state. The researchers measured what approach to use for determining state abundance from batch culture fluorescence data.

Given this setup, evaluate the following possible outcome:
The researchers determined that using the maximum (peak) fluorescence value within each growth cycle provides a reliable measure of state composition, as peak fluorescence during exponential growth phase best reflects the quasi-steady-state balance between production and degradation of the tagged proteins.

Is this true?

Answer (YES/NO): YES